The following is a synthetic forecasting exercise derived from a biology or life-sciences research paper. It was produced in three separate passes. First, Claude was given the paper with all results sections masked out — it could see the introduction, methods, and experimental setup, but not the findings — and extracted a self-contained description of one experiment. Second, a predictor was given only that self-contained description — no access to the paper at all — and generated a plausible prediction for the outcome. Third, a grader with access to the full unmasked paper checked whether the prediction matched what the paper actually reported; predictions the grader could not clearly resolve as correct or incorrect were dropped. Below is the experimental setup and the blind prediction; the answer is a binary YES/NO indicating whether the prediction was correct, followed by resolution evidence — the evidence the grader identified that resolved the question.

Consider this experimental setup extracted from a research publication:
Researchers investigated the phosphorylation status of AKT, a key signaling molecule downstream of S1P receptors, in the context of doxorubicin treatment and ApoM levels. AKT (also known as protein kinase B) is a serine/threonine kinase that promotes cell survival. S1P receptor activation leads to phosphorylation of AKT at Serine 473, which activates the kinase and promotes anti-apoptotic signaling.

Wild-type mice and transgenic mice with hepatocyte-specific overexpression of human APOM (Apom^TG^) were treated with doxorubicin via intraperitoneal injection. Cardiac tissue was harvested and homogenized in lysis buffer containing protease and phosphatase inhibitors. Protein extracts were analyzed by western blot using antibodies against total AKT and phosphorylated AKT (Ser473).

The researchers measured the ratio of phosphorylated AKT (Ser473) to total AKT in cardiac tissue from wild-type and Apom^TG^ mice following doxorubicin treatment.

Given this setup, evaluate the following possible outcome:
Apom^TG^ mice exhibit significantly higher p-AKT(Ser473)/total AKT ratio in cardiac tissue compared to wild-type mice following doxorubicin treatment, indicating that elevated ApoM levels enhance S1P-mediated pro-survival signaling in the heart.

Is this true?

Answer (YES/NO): NO